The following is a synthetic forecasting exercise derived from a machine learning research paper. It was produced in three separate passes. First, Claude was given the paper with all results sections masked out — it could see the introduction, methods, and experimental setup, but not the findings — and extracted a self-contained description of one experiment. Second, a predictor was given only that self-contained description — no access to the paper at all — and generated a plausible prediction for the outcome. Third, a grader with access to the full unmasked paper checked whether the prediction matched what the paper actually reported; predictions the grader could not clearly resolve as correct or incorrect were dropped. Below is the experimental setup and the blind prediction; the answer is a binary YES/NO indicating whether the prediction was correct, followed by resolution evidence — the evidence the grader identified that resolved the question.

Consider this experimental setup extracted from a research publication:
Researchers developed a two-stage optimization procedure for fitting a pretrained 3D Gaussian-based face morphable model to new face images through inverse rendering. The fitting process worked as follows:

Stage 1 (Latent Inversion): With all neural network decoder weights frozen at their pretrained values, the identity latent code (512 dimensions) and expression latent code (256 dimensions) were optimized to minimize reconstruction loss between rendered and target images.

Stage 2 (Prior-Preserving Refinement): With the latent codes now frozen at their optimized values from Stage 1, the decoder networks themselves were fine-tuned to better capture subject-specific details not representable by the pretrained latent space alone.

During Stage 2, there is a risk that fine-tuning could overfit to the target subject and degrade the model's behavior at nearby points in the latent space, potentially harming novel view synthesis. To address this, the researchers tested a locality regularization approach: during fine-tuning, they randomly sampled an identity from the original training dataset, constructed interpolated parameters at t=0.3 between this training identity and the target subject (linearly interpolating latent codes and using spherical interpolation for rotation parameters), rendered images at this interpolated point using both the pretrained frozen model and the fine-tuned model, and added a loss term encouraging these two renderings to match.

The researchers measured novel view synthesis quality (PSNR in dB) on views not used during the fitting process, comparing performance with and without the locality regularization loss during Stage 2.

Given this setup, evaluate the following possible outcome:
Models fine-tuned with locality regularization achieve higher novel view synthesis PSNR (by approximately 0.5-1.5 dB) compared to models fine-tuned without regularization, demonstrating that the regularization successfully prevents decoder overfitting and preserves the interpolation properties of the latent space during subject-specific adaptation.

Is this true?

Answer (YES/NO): YES